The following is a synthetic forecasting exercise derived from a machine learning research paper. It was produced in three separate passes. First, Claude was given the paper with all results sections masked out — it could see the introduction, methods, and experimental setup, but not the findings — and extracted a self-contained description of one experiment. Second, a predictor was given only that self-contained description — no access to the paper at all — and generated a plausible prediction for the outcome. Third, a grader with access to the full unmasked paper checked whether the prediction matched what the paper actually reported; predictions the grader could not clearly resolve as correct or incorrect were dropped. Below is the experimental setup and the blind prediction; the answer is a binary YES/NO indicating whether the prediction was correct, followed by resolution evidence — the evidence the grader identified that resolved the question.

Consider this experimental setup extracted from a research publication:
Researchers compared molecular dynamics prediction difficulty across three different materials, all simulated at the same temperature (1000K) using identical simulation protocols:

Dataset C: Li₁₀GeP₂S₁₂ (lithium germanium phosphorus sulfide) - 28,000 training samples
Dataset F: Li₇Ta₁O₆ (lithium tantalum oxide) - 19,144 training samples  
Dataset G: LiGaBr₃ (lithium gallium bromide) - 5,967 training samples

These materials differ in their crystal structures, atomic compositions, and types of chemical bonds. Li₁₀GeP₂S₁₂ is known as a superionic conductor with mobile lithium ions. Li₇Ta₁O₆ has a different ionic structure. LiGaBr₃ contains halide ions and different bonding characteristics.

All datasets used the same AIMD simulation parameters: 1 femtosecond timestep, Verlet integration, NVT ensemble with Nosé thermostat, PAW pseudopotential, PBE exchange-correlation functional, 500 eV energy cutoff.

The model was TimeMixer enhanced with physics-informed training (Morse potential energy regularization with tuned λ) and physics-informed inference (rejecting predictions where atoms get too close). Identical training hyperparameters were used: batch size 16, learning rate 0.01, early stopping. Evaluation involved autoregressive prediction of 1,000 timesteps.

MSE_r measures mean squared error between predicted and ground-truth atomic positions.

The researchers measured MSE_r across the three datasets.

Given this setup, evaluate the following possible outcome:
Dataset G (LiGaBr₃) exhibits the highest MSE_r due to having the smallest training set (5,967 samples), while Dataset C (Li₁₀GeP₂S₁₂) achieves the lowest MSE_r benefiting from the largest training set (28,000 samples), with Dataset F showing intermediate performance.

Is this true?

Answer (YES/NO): NO